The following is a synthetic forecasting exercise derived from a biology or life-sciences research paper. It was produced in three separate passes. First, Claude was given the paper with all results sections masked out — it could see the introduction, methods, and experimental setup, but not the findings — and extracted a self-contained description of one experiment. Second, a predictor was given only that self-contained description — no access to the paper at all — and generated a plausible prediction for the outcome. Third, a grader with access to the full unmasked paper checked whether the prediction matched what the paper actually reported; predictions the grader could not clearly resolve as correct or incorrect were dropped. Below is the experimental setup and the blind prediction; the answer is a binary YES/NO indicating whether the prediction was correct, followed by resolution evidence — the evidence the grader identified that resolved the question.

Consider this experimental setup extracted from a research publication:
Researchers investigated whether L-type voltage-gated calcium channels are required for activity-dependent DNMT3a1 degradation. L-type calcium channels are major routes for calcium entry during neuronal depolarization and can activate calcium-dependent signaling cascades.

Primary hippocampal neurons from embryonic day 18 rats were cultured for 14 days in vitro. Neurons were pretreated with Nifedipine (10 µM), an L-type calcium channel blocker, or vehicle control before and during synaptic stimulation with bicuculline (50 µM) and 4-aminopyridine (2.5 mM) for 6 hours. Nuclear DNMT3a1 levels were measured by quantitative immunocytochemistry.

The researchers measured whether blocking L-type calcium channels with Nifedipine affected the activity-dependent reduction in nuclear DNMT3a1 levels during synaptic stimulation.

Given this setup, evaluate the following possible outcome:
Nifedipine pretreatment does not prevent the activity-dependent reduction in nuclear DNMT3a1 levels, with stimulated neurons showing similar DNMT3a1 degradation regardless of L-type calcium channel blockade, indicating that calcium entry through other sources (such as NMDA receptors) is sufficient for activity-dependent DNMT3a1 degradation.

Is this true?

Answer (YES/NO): NO